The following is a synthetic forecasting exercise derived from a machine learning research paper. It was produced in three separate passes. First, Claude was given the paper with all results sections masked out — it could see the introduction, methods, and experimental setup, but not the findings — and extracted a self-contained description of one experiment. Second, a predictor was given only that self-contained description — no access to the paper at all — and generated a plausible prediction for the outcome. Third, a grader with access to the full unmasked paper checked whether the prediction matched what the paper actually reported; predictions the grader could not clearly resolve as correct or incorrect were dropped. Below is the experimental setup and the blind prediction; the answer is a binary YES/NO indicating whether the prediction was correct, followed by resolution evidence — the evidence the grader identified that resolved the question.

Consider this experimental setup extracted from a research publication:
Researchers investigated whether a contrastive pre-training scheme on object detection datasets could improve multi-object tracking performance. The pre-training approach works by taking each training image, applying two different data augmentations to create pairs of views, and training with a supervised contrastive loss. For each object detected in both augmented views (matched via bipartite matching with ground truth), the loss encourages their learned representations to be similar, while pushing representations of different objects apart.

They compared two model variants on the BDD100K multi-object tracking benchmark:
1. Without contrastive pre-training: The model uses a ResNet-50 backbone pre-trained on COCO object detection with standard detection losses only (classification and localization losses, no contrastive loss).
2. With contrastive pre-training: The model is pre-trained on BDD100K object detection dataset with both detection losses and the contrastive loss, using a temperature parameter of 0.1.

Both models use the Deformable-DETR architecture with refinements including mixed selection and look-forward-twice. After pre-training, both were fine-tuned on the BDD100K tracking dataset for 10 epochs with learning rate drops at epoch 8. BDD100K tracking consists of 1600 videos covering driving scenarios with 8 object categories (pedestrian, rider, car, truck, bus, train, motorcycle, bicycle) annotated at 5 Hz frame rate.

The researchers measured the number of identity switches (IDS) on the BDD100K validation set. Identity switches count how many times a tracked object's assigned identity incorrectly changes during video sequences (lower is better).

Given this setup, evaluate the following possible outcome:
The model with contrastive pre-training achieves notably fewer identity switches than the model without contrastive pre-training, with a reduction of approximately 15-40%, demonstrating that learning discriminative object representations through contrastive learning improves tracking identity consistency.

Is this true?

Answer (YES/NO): NO